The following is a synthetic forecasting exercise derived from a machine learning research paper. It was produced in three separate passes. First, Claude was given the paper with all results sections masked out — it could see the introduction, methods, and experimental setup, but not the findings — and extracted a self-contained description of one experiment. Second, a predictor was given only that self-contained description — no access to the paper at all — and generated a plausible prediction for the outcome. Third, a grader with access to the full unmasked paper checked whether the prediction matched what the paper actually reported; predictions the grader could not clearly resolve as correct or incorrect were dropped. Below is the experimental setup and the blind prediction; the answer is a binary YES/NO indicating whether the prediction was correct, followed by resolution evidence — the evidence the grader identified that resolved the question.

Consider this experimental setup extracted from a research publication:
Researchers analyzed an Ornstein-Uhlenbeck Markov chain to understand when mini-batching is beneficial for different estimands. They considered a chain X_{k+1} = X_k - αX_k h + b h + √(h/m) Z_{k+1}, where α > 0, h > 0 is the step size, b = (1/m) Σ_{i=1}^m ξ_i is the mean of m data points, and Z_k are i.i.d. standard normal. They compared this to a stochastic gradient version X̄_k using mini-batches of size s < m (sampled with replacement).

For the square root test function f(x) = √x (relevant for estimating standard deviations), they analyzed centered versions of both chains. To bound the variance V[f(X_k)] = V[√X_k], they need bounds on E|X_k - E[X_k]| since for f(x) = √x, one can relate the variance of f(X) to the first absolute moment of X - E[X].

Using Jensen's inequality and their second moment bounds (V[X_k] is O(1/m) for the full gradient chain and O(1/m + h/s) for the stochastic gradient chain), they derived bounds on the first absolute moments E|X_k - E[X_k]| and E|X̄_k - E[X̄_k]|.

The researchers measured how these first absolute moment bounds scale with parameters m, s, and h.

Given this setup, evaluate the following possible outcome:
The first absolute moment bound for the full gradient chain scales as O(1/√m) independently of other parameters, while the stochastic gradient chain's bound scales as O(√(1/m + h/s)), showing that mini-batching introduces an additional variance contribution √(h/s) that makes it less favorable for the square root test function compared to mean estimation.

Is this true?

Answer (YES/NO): NO